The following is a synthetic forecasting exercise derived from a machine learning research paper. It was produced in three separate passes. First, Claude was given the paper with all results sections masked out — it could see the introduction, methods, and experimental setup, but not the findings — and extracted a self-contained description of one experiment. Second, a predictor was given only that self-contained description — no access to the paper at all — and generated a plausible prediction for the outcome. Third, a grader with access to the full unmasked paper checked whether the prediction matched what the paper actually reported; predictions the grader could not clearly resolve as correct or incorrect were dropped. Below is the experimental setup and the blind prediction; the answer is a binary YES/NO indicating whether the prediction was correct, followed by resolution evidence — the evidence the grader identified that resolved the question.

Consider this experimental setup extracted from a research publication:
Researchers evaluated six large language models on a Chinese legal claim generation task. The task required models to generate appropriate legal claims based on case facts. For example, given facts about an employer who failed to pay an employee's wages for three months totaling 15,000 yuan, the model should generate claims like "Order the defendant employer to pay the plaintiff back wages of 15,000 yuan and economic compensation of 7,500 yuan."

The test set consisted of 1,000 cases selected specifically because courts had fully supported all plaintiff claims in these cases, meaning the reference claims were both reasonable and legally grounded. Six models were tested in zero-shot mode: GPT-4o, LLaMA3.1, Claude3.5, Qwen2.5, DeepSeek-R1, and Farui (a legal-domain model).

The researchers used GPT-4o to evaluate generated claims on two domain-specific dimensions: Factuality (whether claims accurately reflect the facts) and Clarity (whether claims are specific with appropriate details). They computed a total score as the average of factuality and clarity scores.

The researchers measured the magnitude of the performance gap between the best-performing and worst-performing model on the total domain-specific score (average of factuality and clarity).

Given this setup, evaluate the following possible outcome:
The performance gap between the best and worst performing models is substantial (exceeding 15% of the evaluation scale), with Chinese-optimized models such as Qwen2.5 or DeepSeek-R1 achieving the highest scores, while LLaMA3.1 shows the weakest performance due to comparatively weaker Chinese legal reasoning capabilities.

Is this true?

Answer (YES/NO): NO